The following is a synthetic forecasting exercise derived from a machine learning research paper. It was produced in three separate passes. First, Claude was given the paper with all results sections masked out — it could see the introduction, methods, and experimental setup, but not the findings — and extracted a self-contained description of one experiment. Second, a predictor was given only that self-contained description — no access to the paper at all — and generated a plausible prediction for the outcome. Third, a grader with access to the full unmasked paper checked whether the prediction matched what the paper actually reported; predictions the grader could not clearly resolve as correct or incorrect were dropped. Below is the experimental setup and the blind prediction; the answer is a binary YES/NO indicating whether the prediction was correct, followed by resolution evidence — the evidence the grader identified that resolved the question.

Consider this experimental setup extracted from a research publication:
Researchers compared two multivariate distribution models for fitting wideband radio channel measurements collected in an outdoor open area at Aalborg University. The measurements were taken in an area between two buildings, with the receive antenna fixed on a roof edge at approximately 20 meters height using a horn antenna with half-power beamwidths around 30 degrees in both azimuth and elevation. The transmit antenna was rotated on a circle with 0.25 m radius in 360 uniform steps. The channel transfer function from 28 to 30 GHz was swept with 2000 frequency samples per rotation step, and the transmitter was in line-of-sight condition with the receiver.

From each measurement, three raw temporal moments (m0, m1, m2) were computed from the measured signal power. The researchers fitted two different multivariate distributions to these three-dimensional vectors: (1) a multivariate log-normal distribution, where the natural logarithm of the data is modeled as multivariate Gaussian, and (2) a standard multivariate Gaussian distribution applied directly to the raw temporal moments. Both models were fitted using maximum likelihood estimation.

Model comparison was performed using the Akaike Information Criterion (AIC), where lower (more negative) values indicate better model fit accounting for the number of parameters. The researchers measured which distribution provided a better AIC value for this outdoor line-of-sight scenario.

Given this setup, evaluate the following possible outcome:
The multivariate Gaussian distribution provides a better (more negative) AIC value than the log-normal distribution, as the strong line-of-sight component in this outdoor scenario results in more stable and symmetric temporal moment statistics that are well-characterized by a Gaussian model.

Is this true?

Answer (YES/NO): YES